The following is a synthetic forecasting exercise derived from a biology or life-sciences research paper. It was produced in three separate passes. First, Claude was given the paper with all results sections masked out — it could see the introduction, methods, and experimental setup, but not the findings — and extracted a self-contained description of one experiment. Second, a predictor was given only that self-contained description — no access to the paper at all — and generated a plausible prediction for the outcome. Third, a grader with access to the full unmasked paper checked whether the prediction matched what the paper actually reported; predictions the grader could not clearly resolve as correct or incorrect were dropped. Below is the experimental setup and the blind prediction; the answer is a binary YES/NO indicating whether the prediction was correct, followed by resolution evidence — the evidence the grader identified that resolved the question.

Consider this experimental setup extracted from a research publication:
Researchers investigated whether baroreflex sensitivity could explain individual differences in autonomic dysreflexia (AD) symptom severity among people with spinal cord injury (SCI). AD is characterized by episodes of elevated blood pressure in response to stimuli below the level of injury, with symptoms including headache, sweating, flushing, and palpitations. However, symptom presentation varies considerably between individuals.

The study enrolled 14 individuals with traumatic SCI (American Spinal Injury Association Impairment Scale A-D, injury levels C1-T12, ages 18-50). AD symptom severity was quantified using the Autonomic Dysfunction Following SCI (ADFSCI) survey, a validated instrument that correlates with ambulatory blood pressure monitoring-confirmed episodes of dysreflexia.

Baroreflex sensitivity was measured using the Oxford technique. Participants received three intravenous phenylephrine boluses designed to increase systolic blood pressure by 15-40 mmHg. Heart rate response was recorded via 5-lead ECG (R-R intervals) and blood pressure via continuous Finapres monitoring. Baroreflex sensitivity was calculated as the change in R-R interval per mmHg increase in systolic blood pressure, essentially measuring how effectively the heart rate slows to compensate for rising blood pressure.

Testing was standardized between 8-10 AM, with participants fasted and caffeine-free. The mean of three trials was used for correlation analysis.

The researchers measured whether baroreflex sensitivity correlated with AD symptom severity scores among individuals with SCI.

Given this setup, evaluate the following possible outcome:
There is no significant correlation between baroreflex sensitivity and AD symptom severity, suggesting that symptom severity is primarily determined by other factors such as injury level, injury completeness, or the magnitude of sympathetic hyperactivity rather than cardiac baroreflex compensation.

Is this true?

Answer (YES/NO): YES